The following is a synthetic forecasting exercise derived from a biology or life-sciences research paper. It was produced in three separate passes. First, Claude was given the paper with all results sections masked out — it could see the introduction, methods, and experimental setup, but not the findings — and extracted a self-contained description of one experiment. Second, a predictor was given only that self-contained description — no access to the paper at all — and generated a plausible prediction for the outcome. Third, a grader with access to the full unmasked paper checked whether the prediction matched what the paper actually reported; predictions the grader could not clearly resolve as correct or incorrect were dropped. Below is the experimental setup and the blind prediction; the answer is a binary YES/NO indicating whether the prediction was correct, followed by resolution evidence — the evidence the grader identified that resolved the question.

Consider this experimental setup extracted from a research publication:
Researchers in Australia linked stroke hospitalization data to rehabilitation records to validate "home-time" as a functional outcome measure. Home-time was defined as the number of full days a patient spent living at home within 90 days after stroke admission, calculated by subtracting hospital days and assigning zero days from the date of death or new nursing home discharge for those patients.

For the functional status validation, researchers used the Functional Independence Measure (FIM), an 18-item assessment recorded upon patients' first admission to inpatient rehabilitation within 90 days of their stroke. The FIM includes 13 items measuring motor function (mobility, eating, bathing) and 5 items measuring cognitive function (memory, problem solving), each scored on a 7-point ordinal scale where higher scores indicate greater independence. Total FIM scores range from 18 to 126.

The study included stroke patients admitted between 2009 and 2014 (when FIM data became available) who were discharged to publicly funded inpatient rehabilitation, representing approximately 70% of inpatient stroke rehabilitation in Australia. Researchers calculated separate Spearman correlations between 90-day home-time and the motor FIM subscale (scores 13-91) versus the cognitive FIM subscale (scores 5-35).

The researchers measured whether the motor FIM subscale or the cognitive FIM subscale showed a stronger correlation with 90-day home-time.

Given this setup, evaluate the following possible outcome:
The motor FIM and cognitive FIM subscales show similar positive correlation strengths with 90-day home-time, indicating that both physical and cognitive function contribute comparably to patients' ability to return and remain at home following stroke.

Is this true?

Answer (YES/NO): NO